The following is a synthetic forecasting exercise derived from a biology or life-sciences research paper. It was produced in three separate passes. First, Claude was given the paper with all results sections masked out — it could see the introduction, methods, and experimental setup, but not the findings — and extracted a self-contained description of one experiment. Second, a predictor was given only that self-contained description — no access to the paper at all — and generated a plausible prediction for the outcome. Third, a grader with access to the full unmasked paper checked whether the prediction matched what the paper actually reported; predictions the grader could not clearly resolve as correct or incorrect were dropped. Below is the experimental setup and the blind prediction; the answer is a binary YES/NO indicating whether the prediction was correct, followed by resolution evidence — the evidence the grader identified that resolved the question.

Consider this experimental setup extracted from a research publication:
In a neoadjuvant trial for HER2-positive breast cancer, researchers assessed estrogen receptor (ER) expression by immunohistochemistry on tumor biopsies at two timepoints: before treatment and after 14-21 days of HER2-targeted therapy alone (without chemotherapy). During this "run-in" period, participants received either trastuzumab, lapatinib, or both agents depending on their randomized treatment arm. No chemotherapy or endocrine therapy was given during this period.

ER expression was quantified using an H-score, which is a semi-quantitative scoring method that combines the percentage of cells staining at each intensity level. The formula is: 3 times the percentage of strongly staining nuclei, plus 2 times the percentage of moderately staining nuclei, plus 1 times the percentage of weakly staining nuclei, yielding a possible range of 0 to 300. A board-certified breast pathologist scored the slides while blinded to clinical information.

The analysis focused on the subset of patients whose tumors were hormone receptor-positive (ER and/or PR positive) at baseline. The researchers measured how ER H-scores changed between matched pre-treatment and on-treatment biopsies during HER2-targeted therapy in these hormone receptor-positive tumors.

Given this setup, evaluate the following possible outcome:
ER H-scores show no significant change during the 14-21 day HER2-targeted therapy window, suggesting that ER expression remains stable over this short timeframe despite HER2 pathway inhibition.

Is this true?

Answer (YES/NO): YES